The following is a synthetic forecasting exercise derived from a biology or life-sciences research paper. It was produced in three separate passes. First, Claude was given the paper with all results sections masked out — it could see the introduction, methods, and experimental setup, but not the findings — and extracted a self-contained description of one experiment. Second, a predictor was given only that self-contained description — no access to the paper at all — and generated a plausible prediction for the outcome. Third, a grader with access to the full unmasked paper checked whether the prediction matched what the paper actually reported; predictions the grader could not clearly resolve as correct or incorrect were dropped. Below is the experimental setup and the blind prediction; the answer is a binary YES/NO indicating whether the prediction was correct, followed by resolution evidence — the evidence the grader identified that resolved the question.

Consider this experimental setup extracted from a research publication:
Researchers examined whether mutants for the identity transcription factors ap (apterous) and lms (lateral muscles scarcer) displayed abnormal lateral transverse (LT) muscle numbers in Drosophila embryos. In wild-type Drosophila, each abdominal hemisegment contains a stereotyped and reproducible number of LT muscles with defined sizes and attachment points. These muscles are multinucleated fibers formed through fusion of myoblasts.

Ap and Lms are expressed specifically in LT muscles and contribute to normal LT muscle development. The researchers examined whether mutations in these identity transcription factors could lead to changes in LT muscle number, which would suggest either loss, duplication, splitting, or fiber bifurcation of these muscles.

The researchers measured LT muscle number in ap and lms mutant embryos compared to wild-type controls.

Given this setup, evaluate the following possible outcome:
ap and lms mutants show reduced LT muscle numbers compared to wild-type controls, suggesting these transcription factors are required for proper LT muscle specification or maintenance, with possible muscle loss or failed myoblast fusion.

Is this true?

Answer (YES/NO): NO